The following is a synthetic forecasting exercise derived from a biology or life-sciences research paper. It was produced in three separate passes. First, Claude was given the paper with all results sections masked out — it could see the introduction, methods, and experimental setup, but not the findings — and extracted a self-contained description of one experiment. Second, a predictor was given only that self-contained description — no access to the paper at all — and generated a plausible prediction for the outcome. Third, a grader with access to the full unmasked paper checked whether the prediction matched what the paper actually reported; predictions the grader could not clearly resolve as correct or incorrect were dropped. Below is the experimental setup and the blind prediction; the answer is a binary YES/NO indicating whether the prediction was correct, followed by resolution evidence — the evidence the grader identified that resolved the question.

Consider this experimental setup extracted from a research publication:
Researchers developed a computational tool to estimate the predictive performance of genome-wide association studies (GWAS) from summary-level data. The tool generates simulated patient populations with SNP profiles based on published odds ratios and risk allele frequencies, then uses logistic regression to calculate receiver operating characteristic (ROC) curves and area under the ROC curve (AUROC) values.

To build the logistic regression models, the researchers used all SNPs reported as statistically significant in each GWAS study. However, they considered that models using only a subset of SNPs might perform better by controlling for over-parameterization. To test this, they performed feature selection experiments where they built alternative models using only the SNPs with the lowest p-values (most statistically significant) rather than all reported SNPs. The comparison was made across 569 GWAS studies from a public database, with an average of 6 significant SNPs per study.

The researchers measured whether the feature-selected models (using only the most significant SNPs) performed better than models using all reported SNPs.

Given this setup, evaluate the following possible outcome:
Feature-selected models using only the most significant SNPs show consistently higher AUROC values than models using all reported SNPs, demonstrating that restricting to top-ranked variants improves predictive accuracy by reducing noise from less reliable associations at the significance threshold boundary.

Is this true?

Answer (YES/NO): NO